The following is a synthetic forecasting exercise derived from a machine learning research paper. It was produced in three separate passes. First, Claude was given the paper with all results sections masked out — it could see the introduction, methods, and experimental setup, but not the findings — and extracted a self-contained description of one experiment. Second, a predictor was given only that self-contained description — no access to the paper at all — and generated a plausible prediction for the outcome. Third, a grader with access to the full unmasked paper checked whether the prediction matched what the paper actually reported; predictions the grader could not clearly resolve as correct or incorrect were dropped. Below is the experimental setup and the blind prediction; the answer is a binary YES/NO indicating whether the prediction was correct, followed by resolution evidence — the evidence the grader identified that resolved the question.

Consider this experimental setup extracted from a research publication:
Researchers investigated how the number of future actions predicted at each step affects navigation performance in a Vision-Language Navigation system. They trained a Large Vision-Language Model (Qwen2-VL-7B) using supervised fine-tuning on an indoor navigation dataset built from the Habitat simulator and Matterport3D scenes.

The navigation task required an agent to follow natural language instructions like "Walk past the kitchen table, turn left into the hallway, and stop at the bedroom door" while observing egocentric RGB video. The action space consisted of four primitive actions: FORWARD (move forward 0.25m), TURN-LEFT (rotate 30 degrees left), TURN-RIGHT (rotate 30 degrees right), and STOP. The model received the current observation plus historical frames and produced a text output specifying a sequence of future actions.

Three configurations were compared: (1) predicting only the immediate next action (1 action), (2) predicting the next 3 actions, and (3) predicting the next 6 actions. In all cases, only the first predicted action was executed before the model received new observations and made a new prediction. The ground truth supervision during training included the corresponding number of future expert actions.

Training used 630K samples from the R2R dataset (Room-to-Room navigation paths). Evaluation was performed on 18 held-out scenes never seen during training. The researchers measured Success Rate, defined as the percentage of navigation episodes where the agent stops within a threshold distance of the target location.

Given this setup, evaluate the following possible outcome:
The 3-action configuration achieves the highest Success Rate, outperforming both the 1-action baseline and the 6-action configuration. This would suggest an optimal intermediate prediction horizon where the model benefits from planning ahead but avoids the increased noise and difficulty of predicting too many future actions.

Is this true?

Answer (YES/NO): NO